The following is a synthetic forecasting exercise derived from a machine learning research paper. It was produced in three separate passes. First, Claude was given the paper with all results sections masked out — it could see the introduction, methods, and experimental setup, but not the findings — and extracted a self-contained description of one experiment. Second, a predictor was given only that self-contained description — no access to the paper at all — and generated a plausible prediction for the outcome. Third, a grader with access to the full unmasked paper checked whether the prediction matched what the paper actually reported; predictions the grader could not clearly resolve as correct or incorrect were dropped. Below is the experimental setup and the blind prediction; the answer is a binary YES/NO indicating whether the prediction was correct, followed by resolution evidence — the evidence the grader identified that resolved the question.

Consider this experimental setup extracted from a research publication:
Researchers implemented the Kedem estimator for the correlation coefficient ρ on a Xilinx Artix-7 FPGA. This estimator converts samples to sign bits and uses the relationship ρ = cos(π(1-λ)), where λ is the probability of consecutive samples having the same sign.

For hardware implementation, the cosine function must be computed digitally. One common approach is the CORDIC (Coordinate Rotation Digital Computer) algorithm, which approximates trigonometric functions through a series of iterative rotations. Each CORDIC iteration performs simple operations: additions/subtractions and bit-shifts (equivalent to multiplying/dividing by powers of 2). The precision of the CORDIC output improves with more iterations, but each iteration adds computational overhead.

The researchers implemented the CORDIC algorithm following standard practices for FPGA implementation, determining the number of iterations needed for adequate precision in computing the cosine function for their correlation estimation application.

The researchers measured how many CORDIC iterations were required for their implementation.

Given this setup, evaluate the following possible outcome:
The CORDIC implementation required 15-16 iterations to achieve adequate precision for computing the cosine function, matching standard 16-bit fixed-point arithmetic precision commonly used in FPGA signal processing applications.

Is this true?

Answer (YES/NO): NO